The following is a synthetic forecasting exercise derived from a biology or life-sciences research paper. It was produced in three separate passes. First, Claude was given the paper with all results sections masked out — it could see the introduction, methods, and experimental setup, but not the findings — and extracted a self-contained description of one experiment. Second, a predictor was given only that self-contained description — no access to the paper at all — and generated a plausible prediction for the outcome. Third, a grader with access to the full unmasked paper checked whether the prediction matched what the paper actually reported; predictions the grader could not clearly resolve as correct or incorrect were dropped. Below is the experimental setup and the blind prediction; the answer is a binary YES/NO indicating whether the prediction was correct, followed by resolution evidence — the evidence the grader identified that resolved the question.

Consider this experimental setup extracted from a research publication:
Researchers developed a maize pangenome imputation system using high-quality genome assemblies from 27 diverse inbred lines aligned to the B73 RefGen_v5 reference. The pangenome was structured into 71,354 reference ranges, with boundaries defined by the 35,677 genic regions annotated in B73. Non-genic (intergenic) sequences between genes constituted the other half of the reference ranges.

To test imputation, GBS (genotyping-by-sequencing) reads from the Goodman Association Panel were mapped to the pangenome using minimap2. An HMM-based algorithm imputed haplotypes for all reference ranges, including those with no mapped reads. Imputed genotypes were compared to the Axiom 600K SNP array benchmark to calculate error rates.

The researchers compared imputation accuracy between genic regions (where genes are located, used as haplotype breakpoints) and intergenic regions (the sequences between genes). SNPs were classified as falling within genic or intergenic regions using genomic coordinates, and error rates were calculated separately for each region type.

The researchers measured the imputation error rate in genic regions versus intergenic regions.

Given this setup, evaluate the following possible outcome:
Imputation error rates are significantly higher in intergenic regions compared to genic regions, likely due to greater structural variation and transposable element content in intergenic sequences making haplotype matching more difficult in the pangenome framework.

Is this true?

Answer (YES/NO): NO